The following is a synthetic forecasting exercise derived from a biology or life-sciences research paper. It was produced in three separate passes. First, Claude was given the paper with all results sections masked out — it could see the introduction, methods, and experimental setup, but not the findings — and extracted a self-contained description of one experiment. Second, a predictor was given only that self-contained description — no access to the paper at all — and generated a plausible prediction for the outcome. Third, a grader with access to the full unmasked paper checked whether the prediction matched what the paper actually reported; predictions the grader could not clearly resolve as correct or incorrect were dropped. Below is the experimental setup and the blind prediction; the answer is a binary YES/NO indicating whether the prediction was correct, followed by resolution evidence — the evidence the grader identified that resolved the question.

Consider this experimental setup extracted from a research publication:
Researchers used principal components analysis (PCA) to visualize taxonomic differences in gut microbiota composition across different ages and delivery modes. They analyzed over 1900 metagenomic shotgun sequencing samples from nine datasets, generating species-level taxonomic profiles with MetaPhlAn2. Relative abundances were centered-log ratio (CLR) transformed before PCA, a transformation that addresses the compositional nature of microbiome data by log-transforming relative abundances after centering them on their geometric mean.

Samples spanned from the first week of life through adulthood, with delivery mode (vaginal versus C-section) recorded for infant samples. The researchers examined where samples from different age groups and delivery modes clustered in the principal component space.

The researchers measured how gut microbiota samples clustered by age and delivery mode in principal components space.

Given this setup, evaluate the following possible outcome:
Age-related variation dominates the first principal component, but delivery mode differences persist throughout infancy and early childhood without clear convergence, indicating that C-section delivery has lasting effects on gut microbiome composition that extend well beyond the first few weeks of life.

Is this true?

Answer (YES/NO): NO